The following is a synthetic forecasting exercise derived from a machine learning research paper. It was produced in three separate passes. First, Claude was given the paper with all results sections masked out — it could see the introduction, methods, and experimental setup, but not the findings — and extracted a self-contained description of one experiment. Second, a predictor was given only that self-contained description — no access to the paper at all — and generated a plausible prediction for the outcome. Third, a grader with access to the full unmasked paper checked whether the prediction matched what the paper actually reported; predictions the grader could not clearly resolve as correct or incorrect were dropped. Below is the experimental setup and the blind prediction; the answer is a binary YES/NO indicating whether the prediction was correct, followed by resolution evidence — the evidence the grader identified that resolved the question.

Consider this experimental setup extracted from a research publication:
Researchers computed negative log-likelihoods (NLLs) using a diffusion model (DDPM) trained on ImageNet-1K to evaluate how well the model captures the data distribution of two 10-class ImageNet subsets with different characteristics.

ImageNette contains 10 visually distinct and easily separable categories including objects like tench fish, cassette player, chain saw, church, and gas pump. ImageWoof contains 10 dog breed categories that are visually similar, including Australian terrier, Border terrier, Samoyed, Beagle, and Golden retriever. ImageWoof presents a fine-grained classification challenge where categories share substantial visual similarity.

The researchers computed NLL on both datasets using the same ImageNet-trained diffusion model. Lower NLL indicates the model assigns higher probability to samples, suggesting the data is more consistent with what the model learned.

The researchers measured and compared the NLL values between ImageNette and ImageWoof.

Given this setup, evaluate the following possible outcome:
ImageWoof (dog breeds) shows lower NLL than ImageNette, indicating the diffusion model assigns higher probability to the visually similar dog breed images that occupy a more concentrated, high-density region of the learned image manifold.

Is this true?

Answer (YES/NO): NO